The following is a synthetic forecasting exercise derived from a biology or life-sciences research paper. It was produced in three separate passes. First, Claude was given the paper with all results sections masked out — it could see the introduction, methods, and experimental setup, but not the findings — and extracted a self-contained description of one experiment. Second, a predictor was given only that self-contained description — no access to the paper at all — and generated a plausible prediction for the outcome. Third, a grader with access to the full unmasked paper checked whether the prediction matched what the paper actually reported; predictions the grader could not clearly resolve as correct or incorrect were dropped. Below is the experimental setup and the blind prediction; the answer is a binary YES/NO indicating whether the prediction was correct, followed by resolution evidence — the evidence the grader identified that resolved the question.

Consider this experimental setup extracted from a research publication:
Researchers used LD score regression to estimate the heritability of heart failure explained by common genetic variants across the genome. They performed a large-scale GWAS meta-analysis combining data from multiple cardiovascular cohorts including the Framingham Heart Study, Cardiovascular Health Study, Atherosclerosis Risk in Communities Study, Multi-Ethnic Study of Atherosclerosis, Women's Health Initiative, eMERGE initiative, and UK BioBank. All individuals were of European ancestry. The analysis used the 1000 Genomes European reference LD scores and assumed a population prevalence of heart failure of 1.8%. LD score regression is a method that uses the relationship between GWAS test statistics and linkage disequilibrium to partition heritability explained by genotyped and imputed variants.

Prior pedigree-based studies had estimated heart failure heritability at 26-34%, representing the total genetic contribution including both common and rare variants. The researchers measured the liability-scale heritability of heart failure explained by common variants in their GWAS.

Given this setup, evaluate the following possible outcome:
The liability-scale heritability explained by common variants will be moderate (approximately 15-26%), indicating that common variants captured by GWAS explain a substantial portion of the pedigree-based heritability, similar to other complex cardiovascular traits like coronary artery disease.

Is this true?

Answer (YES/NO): NO